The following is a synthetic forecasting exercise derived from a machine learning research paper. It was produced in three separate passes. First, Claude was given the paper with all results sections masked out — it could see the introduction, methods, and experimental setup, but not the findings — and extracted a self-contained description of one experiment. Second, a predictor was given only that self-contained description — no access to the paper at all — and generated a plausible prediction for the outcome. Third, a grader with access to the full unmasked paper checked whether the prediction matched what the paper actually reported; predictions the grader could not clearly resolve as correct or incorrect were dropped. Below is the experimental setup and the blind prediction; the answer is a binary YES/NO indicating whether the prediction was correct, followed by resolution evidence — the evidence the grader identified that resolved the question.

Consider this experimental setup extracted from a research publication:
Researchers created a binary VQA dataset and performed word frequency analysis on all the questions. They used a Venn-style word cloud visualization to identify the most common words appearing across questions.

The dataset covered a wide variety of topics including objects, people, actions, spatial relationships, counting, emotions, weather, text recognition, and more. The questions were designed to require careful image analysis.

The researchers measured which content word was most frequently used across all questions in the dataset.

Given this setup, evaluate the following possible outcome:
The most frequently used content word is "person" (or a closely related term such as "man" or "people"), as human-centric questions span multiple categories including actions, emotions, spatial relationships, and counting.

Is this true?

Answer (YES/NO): YES